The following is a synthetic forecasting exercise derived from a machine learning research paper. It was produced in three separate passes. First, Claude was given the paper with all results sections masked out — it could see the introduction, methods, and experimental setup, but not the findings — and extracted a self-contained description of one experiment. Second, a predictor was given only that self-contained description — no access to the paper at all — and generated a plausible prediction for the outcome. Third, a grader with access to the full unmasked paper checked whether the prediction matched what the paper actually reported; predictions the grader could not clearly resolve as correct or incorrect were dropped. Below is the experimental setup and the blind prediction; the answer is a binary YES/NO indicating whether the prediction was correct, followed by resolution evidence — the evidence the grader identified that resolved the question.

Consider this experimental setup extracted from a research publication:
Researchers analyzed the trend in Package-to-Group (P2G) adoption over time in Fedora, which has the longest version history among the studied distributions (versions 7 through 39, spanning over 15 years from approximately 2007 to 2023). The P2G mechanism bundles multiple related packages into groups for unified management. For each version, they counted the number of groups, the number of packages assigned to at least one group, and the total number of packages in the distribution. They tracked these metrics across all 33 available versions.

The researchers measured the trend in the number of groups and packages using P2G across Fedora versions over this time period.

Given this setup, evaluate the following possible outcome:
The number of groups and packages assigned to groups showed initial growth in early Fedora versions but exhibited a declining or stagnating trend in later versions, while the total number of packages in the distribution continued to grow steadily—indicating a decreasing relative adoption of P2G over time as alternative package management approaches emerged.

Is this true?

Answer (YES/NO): NO